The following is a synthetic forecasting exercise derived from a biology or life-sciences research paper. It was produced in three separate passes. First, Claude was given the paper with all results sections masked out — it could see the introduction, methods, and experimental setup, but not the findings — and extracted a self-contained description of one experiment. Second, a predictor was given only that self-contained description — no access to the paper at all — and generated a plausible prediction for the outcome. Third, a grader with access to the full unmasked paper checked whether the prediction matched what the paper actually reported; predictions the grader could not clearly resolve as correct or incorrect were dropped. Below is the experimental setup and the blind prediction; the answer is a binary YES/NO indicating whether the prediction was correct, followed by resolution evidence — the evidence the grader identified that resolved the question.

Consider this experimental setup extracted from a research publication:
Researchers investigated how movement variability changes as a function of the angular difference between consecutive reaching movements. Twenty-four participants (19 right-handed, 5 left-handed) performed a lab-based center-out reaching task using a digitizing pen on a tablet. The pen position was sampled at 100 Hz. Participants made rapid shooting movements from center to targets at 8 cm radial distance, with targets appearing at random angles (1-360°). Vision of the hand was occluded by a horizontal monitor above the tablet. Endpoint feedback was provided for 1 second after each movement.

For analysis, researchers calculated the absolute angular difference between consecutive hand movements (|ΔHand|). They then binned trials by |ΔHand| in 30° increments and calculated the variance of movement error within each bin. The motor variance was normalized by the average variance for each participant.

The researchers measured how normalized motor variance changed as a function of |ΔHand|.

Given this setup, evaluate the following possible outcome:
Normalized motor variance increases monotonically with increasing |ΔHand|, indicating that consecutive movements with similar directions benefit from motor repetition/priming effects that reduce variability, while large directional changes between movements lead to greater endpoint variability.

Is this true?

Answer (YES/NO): YES